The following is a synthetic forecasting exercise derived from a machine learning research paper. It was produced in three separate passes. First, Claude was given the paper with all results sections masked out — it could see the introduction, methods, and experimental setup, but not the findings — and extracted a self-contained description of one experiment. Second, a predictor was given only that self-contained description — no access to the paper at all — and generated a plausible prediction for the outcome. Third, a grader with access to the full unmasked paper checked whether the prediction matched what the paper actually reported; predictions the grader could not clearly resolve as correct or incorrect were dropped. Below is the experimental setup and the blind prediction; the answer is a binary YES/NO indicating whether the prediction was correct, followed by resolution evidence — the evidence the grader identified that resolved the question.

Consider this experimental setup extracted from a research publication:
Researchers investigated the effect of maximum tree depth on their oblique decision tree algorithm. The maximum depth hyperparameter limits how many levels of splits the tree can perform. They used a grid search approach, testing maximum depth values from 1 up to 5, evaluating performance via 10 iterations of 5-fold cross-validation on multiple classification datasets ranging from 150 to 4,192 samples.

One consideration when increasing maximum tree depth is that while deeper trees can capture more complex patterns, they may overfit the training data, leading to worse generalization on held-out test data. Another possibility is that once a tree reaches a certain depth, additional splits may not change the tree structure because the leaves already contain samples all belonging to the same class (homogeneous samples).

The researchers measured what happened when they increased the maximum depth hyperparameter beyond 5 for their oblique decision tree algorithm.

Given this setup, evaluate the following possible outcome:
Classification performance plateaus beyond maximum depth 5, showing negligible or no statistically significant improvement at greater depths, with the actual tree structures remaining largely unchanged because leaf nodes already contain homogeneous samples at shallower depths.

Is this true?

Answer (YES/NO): NO